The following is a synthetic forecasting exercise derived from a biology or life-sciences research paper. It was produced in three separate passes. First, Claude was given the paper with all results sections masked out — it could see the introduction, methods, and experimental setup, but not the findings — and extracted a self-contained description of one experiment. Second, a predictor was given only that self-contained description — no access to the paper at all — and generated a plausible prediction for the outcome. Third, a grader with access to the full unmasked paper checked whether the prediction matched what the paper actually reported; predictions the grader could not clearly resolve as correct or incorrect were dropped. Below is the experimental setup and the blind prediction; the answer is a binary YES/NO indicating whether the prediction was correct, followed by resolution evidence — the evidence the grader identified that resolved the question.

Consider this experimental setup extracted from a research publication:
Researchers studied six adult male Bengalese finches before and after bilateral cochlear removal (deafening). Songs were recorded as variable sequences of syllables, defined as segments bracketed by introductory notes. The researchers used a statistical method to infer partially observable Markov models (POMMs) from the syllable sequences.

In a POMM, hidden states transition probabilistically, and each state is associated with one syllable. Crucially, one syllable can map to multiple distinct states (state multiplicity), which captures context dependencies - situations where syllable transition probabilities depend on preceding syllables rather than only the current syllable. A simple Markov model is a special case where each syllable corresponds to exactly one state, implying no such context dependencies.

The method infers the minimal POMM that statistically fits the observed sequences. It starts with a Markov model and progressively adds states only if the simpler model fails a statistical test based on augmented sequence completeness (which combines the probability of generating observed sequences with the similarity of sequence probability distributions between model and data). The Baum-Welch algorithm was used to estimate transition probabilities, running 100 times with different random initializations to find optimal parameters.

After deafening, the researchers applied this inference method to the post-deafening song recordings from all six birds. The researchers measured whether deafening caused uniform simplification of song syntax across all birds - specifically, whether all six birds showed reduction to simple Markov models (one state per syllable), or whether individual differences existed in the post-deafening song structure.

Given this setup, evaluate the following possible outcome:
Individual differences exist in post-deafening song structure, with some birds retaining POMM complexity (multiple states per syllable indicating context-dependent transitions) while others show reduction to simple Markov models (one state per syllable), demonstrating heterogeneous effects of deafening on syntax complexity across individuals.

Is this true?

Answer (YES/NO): YES